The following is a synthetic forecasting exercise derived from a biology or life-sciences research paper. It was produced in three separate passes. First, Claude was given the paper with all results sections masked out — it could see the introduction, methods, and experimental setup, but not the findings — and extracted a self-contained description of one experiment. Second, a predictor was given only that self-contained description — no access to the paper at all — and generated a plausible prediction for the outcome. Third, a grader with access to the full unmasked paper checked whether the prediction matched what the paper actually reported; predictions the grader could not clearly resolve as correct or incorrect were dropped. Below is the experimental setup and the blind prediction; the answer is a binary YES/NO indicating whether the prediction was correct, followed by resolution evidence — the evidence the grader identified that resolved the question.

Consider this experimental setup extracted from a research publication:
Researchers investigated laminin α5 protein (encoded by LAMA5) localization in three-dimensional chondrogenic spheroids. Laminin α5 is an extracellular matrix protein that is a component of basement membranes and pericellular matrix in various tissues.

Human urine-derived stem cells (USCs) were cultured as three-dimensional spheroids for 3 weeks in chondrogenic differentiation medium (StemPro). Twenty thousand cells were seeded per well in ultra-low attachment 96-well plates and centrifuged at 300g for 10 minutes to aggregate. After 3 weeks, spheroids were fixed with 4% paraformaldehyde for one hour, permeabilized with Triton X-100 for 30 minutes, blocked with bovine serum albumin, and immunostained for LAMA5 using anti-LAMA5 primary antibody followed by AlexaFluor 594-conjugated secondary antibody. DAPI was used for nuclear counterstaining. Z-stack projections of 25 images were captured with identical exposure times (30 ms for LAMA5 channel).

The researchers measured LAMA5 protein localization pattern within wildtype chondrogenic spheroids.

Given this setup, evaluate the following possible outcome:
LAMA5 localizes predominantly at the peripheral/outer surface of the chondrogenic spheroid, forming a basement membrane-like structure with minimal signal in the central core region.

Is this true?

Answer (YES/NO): NO